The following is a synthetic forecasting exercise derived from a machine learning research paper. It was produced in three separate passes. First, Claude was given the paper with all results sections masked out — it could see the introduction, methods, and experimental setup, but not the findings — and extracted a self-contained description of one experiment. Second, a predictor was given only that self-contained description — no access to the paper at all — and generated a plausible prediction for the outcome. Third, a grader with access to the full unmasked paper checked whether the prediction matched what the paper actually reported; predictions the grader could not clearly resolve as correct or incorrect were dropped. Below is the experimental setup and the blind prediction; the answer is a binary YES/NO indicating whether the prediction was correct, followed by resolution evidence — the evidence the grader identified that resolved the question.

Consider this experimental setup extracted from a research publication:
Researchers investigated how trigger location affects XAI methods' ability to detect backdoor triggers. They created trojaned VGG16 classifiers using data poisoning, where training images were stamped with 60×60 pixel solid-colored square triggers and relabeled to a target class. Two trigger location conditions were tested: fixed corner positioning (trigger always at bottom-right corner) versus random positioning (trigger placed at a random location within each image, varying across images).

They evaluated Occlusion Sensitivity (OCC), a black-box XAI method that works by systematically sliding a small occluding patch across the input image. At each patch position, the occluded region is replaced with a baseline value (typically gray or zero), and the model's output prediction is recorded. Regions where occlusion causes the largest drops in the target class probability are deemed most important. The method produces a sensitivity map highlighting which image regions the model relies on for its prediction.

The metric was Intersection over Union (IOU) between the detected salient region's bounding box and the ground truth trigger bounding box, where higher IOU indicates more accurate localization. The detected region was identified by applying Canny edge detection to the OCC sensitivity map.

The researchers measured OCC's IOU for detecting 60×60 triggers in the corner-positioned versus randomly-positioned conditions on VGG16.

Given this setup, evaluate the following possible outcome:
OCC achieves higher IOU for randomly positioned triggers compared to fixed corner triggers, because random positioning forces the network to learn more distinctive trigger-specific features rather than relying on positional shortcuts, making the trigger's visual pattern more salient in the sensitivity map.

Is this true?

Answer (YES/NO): NO